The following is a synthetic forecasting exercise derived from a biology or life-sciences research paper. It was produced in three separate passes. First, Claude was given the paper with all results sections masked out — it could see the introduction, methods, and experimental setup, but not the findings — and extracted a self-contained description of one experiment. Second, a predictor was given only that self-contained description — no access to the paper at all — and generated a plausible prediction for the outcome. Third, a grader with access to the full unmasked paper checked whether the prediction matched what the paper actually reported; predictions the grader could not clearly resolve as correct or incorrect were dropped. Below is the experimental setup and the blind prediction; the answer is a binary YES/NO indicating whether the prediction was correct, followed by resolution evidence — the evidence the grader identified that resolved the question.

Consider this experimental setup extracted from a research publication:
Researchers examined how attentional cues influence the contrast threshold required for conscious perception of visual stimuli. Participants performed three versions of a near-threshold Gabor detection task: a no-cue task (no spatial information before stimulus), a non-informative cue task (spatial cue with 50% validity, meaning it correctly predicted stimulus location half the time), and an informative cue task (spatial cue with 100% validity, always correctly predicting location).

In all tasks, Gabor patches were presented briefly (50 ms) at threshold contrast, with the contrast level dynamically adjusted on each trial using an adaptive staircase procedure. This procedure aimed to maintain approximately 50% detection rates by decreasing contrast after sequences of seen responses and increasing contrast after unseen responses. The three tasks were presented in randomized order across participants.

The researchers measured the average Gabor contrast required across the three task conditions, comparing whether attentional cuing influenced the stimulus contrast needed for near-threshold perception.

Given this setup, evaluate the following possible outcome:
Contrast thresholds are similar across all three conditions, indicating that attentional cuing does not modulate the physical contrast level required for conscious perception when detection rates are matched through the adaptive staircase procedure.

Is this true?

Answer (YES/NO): NO